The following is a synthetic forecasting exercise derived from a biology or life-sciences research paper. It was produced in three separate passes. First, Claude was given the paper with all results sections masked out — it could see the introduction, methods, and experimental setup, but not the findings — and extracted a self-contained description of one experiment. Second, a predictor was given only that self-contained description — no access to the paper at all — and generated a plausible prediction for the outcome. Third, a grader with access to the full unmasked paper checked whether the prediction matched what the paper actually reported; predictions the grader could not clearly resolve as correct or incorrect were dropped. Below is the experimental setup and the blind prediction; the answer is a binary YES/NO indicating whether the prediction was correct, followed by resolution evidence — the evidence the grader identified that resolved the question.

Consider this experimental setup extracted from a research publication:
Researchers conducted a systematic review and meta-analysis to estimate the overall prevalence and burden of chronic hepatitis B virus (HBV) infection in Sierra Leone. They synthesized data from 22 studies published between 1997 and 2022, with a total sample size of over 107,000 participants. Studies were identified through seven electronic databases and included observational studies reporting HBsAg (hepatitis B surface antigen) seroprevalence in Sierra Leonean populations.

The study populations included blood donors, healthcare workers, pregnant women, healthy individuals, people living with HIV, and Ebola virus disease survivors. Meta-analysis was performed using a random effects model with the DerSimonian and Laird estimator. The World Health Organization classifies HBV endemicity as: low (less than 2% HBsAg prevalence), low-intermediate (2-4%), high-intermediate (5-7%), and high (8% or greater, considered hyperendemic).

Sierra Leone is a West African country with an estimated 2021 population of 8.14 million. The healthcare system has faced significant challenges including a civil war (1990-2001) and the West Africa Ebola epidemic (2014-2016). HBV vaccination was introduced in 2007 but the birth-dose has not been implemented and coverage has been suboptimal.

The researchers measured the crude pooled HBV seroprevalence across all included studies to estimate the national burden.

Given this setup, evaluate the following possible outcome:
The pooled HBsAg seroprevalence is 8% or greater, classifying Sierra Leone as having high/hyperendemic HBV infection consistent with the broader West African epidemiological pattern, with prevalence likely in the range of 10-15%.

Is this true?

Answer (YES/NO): YES